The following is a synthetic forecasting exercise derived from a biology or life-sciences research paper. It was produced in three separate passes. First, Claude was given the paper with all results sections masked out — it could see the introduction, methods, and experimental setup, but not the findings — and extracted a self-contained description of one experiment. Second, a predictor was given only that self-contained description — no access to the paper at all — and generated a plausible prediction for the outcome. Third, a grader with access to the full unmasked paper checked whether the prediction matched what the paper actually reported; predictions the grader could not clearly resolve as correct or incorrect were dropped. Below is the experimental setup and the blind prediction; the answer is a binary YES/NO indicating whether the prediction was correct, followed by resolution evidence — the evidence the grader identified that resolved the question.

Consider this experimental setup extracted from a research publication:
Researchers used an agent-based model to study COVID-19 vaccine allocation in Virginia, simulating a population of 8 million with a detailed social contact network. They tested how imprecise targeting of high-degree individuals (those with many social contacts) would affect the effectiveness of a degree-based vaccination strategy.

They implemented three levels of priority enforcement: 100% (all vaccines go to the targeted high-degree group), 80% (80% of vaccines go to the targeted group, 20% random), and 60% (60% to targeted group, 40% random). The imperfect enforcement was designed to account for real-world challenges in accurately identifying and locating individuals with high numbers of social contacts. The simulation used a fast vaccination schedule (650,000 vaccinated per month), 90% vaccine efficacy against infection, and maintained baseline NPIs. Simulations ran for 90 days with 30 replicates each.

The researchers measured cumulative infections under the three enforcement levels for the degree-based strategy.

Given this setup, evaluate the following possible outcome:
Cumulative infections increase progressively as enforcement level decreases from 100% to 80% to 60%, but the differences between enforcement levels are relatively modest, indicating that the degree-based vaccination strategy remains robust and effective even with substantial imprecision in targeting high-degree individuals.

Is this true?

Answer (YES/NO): YES